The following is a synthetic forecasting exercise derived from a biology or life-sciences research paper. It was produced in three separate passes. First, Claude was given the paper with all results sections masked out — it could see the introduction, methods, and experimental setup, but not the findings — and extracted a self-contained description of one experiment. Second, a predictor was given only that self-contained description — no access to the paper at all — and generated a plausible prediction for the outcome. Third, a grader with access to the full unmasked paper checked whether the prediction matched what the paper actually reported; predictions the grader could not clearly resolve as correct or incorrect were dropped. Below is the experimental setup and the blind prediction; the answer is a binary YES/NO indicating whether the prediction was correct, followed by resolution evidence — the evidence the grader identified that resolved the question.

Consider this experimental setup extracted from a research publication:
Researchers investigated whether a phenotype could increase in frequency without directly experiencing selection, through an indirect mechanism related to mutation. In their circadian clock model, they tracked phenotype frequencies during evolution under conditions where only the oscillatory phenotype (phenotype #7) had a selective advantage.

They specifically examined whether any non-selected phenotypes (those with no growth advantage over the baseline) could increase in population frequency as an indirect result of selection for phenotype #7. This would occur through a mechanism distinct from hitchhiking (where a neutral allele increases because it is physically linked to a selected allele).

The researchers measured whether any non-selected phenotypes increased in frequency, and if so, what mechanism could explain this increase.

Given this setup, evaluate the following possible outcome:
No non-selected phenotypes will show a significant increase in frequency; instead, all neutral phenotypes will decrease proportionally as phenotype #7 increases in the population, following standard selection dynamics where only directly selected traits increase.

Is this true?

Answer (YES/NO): NO